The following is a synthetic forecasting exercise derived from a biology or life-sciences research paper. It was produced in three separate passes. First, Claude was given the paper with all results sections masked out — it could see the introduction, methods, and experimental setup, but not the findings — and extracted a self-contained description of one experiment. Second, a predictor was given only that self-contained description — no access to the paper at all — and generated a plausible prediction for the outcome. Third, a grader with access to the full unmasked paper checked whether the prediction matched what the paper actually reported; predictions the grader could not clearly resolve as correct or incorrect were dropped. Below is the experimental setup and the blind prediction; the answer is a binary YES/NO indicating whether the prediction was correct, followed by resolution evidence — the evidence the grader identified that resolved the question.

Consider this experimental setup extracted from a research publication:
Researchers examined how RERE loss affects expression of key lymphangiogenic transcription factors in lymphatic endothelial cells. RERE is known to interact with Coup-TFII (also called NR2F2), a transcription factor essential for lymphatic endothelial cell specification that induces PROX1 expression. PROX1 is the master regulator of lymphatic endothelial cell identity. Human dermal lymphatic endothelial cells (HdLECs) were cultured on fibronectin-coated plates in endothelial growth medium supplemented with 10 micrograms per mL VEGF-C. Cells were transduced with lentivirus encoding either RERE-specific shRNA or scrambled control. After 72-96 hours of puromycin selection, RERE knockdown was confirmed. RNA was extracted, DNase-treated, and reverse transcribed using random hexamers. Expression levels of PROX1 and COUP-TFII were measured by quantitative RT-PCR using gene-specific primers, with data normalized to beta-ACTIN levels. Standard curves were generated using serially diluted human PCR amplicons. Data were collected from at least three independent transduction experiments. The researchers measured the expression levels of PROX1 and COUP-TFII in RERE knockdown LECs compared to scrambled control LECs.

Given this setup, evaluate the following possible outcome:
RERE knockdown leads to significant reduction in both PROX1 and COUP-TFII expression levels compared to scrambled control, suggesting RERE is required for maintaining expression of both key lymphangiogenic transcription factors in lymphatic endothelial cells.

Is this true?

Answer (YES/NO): NO